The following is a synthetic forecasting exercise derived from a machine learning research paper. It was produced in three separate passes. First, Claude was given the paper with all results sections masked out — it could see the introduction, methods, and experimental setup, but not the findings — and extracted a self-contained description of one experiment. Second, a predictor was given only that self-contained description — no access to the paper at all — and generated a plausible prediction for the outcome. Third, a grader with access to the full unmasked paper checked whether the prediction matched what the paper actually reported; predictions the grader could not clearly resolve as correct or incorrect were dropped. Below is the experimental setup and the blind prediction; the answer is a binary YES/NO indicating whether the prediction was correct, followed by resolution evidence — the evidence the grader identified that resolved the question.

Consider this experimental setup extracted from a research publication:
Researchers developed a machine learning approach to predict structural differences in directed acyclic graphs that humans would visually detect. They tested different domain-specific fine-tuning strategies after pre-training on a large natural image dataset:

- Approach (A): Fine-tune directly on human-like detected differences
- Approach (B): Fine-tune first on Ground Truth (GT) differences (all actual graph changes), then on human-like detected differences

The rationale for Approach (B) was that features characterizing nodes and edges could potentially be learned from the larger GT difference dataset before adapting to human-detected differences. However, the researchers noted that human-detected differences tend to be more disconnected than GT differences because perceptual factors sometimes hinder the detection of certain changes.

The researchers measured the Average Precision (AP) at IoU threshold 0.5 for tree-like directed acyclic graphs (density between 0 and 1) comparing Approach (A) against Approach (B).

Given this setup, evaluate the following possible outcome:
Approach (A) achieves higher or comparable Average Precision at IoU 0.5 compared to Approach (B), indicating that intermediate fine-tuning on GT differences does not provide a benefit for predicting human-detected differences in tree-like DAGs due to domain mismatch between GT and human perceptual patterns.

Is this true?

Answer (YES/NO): YES